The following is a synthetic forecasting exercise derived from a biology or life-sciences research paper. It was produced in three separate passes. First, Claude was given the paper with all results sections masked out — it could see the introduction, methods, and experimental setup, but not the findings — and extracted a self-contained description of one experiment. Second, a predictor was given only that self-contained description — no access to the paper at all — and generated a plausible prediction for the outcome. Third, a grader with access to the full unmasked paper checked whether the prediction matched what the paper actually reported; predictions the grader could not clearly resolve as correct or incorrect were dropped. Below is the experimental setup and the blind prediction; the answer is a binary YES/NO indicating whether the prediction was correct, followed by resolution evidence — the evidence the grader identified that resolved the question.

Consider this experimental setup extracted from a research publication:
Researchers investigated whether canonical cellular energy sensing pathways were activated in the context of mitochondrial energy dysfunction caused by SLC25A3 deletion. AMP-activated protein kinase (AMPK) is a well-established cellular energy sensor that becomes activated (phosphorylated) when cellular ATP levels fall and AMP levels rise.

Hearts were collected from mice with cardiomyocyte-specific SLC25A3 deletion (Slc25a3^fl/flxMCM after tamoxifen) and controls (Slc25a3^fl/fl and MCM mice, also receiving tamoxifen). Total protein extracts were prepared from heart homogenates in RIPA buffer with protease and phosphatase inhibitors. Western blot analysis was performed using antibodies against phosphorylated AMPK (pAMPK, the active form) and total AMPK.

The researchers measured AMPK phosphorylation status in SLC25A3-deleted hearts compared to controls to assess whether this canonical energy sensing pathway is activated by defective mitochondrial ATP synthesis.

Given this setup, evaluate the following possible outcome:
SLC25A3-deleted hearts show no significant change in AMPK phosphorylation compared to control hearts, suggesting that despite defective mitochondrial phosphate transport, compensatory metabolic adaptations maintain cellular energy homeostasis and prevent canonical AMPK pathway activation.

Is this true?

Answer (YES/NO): YES